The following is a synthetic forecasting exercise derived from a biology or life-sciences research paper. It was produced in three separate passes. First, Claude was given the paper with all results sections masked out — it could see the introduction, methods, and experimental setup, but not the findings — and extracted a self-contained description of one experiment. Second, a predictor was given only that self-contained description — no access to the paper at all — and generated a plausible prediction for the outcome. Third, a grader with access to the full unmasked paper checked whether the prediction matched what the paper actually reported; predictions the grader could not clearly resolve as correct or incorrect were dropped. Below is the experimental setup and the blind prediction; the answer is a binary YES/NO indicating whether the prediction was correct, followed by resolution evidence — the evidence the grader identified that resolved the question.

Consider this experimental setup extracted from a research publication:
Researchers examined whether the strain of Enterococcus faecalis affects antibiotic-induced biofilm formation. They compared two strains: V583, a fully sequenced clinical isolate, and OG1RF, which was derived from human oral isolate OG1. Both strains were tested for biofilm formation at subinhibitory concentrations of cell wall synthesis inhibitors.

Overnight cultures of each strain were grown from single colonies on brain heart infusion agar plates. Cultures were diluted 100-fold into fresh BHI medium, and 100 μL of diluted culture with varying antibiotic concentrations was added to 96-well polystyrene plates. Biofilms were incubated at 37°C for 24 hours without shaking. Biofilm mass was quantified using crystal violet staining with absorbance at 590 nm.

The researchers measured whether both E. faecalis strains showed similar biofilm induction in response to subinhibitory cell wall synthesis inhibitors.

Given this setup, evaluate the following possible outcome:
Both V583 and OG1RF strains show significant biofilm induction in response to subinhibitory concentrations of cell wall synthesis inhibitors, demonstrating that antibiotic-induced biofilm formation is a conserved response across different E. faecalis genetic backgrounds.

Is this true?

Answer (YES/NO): YES